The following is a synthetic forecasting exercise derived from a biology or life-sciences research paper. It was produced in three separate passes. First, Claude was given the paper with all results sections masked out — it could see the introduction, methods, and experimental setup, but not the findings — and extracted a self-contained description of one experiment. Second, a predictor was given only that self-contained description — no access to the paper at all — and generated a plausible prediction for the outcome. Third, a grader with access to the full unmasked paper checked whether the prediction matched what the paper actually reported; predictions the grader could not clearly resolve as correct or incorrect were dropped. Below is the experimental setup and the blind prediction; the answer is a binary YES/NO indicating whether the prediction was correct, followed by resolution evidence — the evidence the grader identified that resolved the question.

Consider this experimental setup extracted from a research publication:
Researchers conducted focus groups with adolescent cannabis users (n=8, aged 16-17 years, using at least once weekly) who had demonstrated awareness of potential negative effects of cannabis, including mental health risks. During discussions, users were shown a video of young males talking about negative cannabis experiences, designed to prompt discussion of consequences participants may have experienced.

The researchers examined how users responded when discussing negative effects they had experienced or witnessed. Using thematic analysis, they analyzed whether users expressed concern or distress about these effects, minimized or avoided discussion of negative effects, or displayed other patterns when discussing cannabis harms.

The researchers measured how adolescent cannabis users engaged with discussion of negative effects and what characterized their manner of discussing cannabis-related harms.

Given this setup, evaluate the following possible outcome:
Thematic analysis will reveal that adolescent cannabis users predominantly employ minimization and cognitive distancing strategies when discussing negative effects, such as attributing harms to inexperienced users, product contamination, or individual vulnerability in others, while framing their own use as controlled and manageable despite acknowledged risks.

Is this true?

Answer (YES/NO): NO